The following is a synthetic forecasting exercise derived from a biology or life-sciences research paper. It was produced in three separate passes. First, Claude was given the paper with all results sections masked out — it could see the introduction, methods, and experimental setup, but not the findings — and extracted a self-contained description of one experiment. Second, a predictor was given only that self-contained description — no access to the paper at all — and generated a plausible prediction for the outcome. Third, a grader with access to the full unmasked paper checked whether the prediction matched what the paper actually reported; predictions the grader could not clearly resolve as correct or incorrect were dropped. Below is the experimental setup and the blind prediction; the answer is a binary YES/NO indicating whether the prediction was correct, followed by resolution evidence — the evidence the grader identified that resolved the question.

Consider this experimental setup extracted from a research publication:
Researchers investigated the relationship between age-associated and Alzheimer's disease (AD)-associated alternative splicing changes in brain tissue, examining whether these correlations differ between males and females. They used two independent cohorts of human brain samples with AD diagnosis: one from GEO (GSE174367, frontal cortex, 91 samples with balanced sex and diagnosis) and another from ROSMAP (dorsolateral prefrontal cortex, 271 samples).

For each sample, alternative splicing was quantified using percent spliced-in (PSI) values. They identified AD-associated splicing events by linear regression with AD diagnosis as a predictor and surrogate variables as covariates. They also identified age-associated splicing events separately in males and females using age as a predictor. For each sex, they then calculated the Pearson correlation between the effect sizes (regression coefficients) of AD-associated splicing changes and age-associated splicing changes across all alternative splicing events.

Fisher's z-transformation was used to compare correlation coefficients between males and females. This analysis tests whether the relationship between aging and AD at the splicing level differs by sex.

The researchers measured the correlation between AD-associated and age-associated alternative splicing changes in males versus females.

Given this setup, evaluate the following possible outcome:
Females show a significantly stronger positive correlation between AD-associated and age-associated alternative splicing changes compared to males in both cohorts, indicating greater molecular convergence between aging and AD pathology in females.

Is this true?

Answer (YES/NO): NO